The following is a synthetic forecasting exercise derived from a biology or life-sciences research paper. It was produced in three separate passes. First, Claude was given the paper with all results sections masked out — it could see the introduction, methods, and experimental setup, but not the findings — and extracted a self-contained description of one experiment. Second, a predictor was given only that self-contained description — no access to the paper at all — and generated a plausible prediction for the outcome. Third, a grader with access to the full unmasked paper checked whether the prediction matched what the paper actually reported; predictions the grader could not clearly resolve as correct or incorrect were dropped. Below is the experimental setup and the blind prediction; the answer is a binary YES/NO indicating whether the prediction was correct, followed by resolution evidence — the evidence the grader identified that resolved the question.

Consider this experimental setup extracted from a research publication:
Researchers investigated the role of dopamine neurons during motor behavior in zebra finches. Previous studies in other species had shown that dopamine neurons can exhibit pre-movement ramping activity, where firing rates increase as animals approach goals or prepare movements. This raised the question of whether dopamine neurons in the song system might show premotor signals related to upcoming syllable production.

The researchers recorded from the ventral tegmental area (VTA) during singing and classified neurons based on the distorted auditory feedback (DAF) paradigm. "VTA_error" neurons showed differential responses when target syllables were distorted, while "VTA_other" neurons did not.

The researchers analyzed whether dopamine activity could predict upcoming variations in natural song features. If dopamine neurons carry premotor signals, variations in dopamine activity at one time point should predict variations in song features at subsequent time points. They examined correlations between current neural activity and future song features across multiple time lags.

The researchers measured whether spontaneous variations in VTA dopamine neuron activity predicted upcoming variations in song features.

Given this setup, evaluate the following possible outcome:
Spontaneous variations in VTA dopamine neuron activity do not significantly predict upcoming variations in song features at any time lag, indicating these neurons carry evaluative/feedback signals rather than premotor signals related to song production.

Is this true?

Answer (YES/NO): YES